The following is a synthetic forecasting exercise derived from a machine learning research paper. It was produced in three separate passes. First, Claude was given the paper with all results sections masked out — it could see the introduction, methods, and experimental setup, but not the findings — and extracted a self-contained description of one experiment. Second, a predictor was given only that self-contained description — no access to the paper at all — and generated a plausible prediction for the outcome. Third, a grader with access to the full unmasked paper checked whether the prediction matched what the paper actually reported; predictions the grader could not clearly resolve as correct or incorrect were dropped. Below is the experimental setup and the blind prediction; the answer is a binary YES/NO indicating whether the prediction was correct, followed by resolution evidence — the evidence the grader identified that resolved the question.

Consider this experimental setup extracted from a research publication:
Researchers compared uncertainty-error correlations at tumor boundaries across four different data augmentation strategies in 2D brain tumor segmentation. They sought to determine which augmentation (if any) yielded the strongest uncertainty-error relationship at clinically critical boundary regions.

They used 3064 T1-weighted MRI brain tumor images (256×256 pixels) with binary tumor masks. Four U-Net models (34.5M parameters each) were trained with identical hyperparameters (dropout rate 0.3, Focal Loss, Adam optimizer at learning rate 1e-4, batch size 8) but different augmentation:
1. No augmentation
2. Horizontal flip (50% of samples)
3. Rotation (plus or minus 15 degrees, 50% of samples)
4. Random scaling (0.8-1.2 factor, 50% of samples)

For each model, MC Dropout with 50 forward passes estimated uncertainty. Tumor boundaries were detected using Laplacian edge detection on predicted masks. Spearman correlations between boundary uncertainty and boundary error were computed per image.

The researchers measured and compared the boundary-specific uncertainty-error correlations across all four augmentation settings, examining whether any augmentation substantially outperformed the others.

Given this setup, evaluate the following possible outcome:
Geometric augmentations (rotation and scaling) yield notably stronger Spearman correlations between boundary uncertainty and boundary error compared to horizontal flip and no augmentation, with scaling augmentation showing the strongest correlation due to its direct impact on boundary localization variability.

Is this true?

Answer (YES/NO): NO